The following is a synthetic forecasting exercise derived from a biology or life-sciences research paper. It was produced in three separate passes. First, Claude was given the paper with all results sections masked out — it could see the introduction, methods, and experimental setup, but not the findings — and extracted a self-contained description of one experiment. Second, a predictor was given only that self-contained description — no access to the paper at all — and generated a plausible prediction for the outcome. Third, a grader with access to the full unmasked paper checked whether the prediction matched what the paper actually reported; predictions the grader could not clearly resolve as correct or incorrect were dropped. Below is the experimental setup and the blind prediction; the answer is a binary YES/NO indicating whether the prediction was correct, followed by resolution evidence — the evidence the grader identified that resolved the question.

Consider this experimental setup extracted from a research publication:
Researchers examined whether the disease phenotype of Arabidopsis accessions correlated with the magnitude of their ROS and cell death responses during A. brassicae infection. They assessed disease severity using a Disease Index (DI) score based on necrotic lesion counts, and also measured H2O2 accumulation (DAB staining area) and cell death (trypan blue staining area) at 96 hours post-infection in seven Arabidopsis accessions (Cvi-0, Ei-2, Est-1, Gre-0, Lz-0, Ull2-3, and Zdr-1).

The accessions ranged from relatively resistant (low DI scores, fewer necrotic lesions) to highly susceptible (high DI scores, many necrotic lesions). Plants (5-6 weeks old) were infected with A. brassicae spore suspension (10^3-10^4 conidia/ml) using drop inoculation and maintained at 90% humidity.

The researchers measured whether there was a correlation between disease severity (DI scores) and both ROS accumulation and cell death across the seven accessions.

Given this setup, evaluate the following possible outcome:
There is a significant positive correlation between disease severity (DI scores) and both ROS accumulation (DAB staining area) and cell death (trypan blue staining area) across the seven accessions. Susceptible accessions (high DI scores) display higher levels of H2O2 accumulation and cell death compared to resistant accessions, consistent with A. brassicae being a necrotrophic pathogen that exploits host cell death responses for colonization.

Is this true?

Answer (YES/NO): YES